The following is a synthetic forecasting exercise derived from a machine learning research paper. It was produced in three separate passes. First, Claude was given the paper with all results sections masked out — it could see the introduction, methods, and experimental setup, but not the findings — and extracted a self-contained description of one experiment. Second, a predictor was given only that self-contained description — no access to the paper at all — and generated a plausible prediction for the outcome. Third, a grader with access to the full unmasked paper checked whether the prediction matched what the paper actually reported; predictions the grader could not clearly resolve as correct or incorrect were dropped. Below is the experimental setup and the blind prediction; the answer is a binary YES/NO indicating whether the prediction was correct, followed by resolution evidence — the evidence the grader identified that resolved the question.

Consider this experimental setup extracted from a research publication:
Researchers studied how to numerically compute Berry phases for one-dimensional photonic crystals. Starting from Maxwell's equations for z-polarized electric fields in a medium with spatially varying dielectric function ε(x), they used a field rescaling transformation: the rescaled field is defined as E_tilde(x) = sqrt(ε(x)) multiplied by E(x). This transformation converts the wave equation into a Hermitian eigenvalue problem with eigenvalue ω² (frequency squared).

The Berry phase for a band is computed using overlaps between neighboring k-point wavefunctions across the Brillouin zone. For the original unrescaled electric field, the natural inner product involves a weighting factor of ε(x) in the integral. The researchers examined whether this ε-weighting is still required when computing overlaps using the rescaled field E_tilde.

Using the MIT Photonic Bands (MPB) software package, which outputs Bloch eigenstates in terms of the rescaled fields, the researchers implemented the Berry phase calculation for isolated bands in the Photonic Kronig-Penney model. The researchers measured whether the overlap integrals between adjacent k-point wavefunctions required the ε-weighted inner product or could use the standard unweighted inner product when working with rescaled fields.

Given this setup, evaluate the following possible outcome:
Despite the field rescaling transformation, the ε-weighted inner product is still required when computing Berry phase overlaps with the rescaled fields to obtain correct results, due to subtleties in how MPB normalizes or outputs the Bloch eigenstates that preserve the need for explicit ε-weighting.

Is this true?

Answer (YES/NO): NO